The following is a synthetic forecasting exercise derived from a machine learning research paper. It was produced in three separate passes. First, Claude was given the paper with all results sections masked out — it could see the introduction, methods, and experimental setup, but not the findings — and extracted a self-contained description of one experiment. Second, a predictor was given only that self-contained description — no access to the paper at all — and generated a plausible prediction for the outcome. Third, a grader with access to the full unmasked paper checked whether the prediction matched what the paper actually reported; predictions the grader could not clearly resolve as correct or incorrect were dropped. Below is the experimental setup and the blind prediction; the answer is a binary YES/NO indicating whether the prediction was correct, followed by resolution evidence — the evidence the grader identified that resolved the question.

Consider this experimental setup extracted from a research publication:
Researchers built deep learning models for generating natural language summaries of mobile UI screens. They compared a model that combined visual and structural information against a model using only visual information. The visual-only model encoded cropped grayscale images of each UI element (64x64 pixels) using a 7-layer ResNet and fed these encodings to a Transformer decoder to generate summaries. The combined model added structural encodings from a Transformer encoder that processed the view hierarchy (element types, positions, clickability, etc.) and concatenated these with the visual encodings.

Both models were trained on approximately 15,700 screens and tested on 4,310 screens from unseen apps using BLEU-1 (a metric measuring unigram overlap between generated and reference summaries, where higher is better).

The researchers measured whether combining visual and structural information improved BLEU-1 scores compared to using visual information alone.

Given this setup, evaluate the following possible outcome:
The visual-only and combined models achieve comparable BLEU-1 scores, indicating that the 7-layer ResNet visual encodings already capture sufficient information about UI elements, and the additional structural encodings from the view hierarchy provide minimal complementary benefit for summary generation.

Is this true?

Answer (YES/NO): NO